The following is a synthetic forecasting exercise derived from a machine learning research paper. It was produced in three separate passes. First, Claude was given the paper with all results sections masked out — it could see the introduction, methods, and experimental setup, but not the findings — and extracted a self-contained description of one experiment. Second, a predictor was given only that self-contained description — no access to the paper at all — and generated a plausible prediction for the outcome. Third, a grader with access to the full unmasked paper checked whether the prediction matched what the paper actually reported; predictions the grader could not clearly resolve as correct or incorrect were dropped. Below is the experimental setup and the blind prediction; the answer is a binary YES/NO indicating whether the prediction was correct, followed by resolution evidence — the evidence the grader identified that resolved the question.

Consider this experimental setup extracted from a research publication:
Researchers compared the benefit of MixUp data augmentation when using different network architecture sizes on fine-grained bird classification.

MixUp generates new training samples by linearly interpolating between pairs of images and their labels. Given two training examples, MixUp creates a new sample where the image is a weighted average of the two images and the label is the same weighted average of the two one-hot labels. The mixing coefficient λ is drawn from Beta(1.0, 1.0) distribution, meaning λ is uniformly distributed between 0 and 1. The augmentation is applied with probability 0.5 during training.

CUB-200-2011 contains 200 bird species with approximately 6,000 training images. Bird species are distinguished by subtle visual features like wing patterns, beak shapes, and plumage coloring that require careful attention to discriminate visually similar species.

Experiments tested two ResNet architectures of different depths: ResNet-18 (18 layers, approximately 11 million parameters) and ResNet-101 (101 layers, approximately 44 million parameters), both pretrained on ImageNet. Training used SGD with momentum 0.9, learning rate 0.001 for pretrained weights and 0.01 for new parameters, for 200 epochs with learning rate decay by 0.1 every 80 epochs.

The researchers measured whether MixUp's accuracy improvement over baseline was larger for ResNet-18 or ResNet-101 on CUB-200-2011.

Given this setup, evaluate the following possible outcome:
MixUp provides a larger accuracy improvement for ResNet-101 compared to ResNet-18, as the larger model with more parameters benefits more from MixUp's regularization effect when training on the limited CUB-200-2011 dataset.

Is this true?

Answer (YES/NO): YES